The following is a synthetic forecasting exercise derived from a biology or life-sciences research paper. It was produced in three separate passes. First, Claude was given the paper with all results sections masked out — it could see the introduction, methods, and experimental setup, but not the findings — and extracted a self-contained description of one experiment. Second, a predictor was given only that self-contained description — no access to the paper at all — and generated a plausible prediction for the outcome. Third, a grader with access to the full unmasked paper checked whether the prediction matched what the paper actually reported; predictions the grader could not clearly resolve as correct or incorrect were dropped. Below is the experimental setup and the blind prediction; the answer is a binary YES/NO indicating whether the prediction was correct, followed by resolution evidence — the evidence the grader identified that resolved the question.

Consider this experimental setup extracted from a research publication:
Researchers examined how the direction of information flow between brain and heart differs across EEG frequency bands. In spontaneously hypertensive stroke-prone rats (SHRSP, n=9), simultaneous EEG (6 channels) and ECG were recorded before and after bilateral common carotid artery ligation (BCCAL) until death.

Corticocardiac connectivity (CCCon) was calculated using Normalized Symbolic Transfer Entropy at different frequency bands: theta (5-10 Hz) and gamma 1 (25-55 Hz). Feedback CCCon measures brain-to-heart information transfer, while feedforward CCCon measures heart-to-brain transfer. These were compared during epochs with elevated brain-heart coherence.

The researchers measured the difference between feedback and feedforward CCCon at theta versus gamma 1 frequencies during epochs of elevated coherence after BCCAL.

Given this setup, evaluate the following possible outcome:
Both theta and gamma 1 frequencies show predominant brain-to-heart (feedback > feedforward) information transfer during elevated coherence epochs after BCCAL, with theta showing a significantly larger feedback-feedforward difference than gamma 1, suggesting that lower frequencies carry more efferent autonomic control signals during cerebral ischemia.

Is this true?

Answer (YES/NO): NO